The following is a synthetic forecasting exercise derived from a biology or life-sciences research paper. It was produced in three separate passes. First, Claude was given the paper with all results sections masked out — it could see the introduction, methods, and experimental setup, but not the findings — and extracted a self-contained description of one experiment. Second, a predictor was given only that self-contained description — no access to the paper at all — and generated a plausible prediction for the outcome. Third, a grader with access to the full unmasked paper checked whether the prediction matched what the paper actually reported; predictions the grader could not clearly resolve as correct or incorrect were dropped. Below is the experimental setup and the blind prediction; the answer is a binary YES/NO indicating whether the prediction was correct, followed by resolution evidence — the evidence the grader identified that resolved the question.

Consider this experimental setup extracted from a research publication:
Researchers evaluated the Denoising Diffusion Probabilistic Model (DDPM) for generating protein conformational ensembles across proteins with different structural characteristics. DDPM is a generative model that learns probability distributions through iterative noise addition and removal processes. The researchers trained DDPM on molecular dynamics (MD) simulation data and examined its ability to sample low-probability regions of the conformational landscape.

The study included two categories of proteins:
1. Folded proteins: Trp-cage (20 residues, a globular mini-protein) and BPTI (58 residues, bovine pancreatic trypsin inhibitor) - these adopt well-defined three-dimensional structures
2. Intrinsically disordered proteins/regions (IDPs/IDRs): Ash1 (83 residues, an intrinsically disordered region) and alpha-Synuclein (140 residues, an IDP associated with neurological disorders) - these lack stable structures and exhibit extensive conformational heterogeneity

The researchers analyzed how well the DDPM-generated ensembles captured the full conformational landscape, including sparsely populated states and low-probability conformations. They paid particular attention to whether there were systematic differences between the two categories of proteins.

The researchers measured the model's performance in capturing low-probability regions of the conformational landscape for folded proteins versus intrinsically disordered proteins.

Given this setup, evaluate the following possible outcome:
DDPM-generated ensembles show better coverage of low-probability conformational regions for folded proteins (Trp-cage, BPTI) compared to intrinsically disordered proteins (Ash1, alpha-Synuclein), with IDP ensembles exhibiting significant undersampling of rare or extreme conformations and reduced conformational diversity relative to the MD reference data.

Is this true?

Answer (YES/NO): NO